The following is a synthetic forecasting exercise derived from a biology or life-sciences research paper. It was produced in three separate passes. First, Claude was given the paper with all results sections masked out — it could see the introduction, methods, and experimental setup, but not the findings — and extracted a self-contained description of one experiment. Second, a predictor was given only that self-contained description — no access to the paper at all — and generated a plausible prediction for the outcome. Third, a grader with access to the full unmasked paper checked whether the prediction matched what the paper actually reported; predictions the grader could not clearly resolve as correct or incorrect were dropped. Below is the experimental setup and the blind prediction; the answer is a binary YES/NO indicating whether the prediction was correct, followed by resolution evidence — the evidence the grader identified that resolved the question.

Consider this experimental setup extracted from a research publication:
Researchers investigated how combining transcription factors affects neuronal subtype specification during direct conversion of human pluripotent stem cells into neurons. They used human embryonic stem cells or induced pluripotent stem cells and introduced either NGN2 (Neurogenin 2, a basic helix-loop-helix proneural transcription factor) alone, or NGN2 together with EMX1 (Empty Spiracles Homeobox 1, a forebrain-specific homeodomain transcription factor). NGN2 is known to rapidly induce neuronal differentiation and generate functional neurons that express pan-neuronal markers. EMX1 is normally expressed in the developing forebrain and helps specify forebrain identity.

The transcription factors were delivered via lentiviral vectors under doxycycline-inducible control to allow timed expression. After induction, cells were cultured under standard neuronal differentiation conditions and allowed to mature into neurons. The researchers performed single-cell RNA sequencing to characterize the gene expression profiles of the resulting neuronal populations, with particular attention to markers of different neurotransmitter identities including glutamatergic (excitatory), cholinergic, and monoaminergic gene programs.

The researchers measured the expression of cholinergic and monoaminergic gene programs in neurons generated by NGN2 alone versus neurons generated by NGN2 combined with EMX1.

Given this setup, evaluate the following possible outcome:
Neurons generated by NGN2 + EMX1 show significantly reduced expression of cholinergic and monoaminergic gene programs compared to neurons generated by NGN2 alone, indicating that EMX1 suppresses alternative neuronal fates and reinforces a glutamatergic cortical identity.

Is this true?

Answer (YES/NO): YES